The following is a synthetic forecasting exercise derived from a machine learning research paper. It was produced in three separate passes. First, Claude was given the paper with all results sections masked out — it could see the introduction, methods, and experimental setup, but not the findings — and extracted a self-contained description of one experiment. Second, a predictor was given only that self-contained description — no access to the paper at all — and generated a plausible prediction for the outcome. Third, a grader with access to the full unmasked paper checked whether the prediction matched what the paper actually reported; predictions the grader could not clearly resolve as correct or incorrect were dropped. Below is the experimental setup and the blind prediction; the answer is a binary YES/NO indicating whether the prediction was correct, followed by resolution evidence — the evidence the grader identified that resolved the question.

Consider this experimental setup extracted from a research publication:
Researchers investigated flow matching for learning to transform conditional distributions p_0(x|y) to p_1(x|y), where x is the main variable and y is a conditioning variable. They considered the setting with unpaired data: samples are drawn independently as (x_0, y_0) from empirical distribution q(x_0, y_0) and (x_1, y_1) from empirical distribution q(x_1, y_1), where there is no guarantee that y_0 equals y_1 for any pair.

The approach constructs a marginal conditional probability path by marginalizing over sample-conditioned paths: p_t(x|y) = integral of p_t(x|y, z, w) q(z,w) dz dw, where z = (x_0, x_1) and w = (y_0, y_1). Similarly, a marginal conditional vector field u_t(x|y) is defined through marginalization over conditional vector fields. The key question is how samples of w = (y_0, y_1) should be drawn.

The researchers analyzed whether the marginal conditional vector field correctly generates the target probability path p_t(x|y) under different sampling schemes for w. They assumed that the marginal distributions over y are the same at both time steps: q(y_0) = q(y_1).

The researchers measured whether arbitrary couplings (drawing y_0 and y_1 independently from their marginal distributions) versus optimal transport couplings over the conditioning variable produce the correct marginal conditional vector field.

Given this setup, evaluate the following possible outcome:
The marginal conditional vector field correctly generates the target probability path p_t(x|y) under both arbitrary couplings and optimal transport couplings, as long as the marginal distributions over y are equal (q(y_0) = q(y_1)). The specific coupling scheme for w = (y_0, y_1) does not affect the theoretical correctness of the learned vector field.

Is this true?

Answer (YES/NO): NO